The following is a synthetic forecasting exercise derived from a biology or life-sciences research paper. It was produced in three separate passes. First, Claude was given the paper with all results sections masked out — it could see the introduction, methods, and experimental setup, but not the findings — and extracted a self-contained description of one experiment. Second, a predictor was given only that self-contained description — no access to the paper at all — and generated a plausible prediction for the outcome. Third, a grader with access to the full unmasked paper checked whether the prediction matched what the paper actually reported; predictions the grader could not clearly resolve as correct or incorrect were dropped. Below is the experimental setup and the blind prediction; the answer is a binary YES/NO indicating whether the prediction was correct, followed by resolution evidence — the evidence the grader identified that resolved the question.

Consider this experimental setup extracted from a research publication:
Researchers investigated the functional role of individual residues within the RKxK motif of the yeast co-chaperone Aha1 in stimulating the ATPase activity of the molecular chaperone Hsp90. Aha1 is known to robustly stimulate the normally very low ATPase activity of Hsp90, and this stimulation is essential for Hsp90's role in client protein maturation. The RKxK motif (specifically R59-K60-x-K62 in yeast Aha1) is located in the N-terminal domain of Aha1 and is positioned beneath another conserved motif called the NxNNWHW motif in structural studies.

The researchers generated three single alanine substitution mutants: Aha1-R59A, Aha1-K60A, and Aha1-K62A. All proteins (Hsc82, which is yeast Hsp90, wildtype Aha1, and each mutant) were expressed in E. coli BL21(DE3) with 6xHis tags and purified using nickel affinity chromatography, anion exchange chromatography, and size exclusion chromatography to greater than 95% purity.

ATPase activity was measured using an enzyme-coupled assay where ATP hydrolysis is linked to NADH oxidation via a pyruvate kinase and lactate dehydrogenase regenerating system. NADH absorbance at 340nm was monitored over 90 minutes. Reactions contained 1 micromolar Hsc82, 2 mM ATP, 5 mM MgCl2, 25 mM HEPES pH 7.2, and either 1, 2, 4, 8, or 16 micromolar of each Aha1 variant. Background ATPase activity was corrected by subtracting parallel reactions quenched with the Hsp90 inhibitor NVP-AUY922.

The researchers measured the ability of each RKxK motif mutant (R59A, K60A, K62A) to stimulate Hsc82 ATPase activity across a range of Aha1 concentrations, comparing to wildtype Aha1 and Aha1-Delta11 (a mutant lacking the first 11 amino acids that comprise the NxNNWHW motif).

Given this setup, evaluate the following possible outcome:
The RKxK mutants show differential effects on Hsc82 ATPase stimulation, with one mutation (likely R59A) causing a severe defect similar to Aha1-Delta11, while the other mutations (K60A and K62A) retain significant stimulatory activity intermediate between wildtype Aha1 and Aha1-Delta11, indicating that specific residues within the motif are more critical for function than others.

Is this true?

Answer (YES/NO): NO